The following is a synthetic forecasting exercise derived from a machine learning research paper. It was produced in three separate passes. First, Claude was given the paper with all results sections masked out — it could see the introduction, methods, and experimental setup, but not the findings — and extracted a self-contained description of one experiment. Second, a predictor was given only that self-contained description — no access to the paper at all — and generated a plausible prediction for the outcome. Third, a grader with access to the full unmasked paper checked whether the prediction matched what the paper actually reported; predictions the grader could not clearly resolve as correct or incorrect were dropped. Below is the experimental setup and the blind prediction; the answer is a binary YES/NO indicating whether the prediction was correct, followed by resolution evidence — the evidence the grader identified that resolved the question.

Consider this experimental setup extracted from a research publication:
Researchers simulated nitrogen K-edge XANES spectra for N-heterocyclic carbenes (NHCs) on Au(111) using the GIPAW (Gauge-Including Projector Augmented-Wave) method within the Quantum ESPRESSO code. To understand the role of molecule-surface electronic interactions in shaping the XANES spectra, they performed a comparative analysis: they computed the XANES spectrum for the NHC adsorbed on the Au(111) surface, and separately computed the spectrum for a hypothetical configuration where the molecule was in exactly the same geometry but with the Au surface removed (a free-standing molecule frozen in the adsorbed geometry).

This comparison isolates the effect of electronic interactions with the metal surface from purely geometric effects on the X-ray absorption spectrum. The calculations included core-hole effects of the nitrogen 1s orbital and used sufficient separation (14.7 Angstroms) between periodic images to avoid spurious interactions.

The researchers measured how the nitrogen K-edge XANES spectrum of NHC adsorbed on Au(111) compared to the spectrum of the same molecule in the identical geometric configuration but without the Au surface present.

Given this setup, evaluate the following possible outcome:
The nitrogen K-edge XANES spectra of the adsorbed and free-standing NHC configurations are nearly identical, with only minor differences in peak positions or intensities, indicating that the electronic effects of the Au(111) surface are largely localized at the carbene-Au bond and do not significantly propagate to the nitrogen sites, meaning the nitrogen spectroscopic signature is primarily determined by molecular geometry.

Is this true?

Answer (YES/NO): YES